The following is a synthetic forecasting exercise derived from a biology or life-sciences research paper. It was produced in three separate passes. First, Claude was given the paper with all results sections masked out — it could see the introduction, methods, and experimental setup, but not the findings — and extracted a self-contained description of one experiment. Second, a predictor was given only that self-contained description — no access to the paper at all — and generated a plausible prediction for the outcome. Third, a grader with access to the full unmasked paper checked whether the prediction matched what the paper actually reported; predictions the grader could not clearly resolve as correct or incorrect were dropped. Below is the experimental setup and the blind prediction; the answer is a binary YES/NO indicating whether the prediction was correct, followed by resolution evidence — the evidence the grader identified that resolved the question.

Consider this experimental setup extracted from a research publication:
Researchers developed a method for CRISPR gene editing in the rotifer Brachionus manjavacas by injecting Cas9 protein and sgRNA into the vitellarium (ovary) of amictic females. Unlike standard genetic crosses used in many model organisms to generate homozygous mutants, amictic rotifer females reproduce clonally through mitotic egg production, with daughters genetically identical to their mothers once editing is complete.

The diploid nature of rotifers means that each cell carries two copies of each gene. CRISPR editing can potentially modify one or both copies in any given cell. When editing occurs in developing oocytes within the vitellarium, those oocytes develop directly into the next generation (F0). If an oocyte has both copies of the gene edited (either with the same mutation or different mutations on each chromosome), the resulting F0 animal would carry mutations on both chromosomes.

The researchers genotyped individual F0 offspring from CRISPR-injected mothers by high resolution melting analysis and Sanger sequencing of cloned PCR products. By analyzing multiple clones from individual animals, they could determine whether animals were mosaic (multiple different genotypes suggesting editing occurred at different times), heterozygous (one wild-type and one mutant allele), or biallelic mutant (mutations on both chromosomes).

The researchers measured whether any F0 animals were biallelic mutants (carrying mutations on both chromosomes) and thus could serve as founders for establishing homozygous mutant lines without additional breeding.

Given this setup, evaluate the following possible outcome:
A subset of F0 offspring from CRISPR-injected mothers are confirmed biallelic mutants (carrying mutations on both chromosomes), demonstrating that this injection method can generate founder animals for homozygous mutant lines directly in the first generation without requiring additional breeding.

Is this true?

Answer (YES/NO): YES